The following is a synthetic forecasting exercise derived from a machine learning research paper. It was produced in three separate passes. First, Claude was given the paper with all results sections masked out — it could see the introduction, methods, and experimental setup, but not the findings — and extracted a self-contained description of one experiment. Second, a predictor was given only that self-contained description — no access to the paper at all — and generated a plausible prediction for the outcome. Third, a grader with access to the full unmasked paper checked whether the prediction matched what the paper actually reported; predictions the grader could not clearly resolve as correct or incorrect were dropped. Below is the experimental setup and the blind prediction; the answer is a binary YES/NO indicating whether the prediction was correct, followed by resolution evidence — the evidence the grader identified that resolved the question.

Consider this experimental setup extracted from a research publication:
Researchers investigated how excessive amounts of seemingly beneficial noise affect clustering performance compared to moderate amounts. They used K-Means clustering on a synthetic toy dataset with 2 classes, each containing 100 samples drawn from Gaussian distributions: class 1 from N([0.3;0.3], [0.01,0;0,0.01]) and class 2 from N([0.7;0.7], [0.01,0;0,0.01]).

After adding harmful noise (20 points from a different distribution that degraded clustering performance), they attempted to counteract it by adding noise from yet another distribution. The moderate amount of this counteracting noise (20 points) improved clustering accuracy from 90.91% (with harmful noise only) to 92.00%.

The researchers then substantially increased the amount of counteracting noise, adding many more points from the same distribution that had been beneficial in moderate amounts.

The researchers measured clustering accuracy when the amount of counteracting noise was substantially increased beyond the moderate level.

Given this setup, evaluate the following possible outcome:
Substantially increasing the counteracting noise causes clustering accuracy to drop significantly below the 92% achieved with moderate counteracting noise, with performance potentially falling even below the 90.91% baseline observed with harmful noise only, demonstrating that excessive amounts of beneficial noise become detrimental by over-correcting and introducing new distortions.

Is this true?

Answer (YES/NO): YES